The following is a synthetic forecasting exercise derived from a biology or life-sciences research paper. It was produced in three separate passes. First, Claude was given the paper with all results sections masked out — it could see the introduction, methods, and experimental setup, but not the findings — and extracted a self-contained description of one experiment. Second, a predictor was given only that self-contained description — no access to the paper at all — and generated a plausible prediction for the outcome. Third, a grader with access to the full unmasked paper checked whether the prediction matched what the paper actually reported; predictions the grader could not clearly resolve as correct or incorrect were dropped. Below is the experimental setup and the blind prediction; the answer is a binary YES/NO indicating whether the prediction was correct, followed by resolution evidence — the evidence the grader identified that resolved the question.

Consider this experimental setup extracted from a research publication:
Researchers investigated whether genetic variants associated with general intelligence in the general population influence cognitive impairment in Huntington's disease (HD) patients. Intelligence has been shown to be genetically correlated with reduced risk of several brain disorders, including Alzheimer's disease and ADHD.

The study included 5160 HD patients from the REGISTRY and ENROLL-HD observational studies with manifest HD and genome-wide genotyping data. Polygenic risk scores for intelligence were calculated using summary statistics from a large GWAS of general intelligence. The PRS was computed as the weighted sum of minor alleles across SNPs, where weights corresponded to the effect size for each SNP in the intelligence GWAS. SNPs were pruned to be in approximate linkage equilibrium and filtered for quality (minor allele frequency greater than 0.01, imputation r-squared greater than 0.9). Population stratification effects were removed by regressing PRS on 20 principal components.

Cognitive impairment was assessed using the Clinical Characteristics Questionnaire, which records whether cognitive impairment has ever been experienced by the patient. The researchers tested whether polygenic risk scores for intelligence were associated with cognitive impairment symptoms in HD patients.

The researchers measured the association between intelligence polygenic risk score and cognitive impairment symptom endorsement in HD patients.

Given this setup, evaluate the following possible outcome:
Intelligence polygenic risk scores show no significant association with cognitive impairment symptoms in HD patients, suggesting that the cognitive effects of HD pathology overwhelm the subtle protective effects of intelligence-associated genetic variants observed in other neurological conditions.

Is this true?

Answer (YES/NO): NO